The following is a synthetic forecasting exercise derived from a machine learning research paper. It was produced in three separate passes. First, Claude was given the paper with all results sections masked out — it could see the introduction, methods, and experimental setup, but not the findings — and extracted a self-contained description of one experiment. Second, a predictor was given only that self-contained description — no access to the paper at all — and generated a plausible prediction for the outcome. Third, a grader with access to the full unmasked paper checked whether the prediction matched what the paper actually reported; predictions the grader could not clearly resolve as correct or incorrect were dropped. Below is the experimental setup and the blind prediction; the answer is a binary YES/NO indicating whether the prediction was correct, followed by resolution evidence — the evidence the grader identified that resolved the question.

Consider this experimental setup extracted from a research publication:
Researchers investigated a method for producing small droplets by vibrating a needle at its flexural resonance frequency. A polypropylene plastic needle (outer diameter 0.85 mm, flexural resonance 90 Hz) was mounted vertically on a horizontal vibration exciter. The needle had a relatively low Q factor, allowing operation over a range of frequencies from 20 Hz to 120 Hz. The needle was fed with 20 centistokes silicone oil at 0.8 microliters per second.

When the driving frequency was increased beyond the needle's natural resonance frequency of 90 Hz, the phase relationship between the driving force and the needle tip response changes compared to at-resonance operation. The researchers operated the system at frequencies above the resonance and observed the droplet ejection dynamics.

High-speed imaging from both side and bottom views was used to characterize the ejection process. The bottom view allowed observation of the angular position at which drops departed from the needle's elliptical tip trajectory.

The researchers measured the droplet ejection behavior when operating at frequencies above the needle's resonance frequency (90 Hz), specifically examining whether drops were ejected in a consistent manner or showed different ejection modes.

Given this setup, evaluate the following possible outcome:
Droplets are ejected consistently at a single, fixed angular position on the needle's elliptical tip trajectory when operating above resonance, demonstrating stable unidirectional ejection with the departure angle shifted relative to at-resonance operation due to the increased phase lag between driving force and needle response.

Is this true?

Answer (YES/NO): NO